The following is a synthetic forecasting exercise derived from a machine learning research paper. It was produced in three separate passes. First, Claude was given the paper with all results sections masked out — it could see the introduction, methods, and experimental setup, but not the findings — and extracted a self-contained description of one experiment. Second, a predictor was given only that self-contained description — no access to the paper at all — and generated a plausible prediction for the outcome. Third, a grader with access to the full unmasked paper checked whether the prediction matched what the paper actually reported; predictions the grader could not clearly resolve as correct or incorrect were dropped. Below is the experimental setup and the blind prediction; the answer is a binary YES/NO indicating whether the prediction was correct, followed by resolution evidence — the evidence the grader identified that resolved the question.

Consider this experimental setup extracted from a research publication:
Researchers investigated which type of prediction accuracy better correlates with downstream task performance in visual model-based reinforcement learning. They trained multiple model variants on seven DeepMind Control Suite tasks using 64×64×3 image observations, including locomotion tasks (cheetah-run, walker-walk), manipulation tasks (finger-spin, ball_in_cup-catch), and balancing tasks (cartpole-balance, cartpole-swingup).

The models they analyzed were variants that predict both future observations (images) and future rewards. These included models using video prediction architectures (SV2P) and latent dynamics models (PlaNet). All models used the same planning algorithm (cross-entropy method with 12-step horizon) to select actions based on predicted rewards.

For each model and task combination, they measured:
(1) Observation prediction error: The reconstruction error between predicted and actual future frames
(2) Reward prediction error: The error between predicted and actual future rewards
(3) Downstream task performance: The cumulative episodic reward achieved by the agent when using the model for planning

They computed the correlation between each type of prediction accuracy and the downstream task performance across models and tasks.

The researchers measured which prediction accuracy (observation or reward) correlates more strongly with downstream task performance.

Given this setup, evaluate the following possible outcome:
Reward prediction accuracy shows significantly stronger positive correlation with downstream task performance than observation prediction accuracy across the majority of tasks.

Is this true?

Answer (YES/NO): NO